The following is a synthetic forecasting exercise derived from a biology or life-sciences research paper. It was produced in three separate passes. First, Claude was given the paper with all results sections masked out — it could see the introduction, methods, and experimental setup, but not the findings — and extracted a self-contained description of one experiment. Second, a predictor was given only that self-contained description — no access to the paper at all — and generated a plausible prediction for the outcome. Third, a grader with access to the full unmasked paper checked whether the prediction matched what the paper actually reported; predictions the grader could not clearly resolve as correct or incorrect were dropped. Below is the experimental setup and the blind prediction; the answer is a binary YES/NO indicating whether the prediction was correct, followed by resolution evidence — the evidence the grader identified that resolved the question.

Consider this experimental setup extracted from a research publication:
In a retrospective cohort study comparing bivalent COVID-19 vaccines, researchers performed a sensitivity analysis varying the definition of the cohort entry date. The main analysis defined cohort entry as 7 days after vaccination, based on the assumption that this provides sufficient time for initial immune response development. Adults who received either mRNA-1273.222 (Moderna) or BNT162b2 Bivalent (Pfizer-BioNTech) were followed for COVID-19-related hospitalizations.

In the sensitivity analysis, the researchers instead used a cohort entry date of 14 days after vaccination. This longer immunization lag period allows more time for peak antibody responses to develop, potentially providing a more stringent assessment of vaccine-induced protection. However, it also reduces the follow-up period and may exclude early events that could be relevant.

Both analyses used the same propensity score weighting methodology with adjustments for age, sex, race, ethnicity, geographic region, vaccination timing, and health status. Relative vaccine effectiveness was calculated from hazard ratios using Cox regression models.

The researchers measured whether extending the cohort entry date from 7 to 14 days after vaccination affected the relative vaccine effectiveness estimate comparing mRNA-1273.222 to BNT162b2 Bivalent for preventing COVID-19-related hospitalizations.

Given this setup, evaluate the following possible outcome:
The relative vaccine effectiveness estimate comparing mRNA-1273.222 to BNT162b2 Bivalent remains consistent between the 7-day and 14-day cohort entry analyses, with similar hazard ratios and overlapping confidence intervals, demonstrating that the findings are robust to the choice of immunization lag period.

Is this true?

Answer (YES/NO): YES